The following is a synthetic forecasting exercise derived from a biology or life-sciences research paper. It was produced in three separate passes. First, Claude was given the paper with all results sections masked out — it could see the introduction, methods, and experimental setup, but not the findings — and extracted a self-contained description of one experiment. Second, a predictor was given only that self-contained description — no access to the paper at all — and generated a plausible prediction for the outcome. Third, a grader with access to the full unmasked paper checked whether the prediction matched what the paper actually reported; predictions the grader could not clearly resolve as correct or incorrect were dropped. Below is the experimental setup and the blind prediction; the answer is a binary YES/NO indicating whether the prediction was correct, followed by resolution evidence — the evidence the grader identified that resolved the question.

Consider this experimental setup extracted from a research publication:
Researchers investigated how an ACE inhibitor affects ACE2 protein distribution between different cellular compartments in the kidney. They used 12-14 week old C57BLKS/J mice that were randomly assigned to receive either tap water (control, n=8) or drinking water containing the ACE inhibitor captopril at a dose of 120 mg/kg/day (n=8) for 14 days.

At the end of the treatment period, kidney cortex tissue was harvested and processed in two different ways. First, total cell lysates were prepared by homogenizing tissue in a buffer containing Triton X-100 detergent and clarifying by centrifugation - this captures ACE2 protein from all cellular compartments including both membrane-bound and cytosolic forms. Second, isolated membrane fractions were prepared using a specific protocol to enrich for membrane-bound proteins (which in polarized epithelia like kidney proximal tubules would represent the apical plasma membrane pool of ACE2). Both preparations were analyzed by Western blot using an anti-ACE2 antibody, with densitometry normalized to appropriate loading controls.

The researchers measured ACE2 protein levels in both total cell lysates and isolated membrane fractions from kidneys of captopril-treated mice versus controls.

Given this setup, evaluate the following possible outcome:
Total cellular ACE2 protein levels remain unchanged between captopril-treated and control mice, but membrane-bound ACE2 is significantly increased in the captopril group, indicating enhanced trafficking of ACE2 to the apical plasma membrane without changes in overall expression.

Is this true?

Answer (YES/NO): NO